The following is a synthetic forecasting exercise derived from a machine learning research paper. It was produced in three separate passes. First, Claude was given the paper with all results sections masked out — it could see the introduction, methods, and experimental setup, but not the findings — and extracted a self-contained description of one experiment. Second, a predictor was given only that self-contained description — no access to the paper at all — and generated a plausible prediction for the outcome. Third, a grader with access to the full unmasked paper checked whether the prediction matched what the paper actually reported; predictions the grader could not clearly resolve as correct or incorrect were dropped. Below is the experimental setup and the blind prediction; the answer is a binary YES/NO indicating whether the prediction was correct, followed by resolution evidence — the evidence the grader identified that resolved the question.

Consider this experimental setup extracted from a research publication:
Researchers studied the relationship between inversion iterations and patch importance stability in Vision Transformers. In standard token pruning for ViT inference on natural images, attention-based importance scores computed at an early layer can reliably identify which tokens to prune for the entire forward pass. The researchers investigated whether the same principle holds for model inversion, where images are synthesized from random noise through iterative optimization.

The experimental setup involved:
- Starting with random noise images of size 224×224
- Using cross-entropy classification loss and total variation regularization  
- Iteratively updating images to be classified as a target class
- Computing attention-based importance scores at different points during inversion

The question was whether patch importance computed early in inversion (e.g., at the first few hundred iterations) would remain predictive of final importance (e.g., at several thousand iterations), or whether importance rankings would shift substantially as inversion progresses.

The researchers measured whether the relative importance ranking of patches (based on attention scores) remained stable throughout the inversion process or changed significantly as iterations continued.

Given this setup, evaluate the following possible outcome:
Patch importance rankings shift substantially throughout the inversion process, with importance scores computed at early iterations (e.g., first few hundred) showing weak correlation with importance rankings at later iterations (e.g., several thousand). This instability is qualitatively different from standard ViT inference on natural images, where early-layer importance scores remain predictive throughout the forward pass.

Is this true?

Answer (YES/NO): YES